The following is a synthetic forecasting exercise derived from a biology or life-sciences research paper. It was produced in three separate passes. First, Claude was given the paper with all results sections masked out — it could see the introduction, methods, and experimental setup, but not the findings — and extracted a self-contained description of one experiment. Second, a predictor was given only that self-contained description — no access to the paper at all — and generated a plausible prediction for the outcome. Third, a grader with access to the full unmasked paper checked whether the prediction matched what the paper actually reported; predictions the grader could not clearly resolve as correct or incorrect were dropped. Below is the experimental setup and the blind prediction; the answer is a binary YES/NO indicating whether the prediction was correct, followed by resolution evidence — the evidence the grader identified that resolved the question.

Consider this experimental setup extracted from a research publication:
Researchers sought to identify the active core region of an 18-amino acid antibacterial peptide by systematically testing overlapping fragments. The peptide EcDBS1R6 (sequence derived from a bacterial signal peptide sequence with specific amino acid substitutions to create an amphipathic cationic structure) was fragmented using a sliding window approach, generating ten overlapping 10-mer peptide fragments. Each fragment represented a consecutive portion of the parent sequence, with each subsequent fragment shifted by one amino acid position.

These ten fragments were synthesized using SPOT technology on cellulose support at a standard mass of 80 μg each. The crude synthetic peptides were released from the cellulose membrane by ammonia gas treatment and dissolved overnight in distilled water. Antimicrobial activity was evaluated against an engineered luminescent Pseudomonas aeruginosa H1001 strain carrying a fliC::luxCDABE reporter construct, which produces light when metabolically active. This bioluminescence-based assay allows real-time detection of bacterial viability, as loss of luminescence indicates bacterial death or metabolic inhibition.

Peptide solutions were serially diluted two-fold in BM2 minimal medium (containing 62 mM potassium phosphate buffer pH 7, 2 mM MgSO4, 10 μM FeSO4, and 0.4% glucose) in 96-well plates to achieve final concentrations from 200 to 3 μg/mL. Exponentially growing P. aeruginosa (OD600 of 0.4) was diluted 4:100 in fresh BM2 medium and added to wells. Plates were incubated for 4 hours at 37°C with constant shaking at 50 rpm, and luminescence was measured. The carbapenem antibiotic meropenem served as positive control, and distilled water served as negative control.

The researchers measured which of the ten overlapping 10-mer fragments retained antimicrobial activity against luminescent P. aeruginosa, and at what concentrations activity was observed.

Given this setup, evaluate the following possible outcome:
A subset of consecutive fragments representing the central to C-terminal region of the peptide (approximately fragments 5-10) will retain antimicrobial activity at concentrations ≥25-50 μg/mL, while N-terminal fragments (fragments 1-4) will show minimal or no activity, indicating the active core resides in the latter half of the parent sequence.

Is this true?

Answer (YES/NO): NO